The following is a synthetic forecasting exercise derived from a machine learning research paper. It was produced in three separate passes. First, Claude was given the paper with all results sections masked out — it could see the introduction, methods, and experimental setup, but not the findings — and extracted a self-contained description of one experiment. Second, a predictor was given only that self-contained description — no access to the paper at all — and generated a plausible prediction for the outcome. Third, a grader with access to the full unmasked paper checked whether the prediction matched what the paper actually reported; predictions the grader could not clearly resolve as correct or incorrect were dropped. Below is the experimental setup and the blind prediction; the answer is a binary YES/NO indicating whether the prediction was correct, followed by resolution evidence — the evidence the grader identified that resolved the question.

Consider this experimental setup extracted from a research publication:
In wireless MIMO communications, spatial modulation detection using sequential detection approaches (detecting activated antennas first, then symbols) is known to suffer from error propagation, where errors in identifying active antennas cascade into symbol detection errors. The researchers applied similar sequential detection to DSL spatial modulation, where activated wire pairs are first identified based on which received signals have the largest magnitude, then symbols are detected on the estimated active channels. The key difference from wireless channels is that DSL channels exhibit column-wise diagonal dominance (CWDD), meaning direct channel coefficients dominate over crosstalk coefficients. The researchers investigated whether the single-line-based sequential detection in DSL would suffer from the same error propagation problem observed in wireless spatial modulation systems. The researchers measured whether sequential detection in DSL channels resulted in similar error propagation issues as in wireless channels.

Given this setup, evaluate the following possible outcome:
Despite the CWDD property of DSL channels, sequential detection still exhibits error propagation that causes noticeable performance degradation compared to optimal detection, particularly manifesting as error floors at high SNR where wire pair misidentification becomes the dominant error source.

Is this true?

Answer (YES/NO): NO